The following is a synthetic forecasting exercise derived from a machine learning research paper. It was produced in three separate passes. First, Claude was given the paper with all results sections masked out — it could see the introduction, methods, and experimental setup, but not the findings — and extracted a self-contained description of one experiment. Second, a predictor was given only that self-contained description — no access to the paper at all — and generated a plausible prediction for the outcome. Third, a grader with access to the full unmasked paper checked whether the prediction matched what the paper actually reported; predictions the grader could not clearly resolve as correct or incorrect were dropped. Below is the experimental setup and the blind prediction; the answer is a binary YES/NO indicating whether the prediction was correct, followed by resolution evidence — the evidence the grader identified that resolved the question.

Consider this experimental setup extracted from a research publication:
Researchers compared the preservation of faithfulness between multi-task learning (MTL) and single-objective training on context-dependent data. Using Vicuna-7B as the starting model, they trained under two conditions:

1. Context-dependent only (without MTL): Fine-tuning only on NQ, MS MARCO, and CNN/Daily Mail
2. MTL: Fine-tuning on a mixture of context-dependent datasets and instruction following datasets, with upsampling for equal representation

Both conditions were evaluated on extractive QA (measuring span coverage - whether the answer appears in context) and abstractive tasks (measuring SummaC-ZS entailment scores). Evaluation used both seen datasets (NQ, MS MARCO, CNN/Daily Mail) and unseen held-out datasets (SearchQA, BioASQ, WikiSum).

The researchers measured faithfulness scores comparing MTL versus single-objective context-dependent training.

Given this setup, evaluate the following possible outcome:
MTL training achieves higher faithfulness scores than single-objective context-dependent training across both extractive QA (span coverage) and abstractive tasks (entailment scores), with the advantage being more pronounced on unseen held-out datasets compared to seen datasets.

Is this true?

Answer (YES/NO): NO